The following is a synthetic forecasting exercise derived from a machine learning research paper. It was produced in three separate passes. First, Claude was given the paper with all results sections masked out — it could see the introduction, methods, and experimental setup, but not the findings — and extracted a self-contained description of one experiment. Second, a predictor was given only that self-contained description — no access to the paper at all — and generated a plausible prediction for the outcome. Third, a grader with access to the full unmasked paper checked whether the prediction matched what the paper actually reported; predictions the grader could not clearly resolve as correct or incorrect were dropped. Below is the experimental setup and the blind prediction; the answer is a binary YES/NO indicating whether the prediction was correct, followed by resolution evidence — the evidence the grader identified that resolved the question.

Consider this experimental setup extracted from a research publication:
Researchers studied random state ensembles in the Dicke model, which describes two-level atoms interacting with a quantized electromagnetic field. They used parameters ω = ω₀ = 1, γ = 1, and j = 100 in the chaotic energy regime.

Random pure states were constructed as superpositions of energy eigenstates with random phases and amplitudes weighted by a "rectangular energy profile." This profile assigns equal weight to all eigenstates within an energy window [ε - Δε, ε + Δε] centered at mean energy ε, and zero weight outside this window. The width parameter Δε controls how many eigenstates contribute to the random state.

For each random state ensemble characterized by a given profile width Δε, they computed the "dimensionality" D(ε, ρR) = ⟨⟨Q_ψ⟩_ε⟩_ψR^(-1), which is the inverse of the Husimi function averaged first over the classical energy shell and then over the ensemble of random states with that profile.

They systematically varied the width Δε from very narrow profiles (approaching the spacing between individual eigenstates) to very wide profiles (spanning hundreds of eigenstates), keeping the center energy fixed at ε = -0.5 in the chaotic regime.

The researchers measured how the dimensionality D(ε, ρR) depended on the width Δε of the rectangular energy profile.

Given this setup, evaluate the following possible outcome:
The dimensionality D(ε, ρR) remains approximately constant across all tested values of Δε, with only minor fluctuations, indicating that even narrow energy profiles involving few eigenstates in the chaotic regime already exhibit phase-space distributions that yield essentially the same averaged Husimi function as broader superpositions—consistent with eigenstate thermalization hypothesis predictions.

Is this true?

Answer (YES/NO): NO